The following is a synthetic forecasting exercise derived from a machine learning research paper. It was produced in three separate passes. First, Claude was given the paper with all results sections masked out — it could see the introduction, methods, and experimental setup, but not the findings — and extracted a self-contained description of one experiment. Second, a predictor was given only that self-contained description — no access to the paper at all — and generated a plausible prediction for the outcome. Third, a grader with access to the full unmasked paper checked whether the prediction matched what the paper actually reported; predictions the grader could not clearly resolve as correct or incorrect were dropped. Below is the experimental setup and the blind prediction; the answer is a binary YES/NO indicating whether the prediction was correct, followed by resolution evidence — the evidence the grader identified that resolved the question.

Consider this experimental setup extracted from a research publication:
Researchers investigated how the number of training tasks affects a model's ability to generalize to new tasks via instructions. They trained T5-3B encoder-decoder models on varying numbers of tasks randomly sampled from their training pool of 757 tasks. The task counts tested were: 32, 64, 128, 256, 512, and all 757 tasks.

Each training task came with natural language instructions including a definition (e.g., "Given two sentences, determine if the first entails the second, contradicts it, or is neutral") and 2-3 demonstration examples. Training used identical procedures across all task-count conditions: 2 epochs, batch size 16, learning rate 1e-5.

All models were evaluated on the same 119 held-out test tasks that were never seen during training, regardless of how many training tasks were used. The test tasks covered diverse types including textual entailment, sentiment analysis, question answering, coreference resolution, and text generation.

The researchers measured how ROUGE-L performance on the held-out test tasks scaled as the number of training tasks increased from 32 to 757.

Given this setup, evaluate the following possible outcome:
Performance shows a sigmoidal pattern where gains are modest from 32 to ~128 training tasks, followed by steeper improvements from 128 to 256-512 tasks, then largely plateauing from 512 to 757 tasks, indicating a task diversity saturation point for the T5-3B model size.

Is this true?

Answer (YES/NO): NO